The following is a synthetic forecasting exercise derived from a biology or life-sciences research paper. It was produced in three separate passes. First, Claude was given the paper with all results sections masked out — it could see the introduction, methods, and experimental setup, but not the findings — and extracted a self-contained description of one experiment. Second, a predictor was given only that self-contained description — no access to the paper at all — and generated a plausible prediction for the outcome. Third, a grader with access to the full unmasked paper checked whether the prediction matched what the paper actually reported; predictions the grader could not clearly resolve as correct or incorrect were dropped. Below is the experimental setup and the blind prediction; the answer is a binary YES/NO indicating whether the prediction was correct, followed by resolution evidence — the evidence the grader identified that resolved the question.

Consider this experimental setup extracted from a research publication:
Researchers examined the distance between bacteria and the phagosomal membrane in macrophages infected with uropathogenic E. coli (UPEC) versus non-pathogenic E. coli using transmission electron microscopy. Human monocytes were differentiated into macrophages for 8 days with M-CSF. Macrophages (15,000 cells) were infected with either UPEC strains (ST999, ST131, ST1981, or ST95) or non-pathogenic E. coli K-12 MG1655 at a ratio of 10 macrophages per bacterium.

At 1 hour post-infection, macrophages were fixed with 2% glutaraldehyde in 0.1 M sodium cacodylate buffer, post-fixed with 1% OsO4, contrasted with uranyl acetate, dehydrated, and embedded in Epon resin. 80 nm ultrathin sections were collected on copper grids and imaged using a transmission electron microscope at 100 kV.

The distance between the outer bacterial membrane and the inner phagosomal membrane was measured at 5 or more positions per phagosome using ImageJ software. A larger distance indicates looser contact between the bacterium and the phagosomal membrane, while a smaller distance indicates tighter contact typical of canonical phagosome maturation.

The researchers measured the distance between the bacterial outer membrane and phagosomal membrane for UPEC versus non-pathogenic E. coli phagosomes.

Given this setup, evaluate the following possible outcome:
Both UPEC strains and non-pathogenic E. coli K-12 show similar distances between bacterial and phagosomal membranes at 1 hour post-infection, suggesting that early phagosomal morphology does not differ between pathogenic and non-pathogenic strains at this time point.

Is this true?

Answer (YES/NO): NO